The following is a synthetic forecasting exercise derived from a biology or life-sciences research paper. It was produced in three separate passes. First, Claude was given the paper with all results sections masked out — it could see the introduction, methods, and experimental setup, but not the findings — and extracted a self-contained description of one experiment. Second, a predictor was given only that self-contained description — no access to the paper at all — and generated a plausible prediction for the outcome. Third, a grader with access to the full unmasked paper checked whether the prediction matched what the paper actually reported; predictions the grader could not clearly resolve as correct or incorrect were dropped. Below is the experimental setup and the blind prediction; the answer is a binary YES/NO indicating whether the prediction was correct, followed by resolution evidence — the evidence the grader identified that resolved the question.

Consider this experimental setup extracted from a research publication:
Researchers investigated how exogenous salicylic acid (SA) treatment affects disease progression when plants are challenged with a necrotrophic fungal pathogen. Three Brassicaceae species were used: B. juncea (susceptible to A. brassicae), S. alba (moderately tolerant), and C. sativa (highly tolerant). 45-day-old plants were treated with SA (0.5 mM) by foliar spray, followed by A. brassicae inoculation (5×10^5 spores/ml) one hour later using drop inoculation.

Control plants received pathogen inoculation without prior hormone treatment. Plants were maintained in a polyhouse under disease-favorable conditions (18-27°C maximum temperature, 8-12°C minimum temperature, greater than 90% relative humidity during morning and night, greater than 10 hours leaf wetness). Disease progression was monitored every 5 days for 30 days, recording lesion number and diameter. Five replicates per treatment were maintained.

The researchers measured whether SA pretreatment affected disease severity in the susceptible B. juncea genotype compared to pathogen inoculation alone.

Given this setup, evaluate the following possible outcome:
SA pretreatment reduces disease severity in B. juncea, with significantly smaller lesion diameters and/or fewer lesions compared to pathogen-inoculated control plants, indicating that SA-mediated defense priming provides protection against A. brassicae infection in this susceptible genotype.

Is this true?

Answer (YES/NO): NO